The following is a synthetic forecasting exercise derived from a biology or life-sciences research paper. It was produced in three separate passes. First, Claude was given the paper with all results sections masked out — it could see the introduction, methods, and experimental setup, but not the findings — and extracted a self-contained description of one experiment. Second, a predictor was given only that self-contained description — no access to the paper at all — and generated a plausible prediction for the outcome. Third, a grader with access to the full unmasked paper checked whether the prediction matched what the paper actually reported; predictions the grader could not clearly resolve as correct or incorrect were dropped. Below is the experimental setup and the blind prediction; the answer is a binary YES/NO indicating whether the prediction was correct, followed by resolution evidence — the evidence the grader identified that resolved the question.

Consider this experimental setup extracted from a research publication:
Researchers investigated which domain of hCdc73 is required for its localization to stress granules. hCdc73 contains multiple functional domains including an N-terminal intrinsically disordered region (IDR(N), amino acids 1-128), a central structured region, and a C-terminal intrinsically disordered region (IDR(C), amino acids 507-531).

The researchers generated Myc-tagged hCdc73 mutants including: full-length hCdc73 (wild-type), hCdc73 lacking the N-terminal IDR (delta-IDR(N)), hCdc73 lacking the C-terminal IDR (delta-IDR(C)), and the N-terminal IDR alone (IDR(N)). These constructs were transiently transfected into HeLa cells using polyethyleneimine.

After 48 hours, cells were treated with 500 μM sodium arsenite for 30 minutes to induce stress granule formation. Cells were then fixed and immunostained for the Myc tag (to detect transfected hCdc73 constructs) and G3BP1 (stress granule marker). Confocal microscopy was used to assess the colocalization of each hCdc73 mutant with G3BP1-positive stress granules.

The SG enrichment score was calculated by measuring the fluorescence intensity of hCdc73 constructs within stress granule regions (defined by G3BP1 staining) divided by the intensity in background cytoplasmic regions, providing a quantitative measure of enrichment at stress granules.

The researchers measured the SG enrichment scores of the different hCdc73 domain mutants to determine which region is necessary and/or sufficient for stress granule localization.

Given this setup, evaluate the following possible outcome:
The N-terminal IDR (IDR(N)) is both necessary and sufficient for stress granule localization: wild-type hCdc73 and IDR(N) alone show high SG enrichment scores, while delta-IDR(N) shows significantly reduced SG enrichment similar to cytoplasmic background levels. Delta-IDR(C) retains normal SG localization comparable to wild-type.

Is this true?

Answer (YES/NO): NO